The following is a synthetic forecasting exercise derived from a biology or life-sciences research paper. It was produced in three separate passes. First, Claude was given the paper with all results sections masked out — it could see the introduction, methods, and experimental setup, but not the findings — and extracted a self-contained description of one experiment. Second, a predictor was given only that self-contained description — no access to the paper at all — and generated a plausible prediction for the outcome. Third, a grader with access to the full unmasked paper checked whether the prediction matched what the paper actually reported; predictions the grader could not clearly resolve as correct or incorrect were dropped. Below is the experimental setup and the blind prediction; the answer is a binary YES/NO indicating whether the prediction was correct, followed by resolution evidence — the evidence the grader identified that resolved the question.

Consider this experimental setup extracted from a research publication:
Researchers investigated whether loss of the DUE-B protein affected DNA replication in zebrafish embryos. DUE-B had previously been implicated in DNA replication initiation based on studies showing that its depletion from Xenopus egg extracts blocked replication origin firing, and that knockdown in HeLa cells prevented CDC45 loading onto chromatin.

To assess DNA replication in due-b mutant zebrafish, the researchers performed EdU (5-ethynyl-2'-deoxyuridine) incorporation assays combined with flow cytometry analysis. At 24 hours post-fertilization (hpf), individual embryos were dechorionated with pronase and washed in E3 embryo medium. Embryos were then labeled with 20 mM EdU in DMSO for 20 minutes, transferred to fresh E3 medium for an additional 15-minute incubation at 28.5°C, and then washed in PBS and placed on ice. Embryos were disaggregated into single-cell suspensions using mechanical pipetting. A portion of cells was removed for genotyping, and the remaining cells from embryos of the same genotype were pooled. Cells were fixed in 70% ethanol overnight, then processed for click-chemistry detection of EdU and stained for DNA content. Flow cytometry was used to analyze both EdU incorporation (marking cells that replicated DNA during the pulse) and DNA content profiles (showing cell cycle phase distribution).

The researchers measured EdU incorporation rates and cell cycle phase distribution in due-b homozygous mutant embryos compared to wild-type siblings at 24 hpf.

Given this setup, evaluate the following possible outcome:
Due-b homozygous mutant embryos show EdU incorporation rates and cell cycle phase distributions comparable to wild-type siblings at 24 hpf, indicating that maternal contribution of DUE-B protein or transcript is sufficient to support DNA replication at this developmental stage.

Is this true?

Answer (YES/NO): NO